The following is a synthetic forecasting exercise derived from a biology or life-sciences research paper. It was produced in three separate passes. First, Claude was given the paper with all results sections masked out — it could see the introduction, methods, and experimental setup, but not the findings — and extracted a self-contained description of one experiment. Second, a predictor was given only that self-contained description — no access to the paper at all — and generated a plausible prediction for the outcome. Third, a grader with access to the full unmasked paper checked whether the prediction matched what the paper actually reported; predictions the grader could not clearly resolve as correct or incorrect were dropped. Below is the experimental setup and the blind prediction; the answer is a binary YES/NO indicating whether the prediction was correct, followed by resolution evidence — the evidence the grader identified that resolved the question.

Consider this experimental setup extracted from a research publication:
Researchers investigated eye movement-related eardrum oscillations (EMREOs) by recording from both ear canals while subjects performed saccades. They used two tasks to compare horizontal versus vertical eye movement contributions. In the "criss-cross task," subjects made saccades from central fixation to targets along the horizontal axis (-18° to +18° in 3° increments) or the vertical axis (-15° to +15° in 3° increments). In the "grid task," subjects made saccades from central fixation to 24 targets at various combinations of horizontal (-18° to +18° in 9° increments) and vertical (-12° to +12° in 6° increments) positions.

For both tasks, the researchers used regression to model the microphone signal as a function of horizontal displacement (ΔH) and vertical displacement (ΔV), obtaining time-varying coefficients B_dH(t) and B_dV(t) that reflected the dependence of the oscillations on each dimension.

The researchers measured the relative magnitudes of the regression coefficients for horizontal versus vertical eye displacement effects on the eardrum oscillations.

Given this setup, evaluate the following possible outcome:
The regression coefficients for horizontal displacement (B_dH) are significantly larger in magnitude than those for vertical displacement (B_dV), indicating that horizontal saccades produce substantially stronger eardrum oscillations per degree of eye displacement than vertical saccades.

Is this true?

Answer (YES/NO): YES